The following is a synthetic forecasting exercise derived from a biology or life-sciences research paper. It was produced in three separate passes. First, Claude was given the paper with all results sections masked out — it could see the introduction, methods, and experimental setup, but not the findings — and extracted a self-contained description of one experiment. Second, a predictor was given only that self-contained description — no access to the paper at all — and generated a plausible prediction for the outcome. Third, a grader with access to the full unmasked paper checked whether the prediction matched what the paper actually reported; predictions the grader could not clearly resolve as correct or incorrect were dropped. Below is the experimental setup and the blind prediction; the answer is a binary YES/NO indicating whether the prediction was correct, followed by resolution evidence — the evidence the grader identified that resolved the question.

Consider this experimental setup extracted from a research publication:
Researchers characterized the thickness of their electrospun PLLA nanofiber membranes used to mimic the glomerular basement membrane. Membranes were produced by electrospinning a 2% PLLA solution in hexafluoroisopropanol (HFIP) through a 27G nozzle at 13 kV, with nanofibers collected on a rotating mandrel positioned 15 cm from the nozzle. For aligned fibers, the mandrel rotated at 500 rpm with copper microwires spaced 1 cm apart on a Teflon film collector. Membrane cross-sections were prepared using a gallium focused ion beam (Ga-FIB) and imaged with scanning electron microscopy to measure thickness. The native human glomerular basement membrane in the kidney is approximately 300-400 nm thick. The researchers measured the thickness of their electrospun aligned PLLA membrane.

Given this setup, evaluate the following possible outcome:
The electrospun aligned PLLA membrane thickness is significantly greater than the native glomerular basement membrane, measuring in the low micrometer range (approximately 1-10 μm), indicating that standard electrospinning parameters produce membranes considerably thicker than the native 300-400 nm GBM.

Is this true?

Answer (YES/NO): YES